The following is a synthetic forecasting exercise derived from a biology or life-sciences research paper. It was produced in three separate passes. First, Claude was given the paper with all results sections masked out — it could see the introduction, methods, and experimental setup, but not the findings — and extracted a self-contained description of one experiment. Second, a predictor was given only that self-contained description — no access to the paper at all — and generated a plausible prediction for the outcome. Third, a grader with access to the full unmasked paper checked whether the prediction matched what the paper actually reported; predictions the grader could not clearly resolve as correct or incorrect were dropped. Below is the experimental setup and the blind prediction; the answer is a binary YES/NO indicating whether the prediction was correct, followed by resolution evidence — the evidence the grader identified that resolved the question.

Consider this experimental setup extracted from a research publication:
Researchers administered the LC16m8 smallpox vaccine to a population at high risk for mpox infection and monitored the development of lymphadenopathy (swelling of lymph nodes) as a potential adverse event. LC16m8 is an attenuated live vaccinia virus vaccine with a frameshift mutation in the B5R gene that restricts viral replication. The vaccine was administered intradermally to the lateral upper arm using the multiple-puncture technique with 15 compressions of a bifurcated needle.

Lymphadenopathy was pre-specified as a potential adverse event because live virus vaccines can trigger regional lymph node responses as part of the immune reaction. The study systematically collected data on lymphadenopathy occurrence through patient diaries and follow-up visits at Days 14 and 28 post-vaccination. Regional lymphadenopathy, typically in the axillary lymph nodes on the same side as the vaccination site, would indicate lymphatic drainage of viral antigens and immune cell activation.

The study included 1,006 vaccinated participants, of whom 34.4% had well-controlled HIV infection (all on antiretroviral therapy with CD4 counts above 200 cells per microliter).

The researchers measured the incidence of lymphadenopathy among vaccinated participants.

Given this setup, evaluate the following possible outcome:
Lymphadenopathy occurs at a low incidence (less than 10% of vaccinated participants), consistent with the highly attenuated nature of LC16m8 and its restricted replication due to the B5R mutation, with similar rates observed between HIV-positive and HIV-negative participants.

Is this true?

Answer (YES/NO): NO